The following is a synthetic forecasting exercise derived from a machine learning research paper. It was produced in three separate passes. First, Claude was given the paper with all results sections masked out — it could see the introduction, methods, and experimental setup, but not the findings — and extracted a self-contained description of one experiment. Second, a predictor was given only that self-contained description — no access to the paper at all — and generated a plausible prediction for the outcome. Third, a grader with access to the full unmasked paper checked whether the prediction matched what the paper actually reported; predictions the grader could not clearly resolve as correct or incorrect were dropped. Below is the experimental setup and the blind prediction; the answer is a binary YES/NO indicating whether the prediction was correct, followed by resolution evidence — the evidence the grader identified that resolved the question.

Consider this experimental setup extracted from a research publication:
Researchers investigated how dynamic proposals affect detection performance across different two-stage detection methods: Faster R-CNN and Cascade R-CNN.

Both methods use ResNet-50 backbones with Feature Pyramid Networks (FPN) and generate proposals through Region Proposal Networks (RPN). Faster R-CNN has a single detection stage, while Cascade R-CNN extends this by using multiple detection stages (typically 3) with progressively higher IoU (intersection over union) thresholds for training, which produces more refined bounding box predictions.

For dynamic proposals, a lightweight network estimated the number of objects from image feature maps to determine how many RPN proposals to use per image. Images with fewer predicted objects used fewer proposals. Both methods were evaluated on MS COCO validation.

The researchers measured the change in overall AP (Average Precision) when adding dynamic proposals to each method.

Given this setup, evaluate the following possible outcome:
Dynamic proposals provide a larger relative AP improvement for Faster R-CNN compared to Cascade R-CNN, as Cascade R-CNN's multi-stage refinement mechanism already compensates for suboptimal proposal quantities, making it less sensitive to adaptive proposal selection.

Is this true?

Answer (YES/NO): NO